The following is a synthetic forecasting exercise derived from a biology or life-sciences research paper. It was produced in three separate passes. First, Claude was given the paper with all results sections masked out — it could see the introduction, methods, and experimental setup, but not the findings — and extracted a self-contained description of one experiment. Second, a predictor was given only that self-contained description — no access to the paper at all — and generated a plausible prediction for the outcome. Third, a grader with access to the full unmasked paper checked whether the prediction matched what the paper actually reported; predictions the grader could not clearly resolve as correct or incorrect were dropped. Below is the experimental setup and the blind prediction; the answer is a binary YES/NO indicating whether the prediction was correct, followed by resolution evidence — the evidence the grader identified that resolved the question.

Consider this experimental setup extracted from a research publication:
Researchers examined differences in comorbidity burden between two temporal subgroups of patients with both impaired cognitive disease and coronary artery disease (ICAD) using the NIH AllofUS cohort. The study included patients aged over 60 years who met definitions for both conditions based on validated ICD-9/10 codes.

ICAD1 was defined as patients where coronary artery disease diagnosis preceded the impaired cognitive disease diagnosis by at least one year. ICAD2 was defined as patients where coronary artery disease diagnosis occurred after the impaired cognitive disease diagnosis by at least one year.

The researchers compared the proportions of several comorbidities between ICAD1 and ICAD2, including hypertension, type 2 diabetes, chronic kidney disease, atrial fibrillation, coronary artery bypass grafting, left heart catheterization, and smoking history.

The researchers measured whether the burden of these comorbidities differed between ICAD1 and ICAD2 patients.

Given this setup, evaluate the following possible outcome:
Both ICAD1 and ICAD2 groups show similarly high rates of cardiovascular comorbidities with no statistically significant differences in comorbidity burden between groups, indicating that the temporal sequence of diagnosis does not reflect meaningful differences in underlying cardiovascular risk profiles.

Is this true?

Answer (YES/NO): NO